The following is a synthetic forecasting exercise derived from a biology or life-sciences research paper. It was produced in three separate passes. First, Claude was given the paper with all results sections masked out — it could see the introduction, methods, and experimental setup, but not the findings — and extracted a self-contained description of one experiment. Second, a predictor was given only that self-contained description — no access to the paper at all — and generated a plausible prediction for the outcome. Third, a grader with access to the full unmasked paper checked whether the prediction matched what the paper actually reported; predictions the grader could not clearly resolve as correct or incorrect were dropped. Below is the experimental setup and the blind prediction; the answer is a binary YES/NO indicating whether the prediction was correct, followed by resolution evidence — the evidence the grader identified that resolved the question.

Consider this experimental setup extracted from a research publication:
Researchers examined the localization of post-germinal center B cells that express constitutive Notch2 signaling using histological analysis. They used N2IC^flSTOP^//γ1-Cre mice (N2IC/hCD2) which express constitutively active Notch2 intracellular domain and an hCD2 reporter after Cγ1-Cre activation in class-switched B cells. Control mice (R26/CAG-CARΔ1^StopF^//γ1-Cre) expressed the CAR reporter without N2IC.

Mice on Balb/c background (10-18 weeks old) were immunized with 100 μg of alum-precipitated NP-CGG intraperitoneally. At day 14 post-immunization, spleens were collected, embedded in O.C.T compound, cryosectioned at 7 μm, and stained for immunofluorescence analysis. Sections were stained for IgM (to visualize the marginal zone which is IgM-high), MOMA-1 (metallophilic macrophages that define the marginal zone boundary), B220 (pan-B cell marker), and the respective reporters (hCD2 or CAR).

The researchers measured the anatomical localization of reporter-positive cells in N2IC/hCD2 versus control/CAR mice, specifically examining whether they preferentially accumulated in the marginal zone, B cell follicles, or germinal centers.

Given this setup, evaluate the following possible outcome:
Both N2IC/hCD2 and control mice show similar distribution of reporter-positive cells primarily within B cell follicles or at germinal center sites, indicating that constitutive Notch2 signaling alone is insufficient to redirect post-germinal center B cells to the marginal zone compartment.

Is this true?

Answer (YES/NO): NO